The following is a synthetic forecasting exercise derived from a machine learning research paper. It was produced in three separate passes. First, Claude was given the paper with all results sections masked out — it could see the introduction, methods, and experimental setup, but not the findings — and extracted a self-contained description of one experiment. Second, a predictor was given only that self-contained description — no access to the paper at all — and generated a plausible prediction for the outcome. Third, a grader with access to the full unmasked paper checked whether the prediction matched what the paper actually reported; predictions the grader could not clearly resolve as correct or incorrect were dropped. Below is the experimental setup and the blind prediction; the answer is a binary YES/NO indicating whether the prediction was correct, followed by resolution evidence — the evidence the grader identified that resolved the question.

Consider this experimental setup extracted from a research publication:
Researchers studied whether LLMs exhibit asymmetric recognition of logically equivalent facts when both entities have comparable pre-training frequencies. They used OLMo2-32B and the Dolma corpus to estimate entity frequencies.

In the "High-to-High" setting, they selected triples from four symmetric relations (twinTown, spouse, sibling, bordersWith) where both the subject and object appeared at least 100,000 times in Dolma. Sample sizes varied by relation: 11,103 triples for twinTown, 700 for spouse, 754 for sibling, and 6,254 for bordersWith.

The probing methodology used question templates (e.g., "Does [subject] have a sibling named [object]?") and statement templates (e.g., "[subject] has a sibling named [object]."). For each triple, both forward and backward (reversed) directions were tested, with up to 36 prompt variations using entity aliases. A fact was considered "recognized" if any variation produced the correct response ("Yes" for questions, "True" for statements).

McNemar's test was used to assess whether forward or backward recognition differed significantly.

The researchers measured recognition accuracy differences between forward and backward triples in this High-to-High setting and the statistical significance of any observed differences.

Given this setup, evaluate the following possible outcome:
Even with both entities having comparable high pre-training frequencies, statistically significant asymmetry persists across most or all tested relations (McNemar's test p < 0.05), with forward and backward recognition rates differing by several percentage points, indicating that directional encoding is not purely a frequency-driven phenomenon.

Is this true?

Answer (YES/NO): NO